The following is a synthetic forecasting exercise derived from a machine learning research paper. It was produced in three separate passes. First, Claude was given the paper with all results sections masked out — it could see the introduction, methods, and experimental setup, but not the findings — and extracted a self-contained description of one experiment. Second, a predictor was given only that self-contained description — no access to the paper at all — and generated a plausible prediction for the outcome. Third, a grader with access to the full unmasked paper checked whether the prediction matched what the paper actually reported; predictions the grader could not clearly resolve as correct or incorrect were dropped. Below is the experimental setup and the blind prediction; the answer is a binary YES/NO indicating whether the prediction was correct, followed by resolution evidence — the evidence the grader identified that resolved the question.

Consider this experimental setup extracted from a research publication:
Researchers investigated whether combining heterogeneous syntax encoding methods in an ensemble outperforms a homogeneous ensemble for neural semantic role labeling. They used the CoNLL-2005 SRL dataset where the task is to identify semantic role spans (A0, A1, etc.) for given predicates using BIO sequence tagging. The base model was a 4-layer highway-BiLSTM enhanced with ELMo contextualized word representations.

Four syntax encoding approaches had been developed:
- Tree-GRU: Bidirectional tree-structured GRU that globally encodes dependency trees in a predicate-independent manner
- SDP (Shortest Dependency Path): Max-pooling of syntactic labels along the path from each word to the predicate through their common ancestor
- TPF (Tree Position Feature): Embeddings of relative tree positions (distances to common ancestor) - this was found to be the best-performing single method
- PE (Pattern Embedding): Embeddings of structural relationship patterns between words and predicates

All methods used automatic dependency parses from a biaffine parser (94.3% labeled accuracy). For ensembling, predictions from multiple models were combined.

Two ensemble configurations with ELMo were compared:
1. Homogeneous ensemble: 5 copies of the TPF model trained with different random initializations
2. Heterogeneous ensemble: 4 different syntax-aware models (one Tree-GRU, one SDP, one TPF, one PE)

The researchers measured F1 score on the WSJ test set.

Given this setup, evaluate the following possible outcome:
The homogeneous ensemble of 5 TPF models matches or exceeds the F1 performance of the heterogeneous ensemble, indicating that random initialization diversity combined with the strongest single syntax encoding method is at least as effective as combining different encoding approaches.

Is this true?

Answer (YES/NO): NO